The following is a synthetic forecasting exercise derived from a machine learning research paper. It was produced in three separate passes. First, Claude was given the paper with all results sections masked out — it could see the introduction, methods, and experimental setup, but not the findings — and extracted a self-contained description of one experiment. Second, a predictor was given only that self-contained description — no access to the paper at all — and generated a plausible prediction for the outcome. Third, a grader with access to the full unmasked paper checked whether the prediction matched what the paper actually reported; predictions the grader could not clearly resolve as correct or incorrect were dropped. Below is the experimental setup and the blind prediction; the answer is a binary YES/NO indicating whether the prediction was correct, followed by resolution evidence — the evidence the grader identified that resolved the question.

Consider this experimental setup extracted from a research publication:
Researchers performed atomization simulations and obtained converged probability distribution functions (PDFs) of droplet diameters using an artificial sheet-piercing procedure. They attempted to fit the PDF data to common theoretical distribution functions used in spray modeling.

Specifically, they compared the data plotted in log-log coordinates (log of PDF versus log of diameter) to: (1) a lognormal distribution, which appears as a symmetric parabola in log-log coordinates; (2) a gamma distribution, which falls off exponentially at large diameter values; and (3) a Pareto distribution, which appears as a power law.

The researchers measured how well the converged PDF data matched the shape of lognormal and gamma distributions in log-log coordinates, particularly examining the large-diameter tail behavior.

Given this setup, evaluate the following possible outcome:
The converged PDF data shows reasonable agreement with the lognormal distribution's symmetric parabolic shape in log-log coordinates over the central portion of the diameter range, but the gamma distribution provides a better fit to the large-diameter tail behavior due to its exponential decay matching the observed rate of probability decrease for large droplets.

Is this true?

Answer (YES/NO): NO